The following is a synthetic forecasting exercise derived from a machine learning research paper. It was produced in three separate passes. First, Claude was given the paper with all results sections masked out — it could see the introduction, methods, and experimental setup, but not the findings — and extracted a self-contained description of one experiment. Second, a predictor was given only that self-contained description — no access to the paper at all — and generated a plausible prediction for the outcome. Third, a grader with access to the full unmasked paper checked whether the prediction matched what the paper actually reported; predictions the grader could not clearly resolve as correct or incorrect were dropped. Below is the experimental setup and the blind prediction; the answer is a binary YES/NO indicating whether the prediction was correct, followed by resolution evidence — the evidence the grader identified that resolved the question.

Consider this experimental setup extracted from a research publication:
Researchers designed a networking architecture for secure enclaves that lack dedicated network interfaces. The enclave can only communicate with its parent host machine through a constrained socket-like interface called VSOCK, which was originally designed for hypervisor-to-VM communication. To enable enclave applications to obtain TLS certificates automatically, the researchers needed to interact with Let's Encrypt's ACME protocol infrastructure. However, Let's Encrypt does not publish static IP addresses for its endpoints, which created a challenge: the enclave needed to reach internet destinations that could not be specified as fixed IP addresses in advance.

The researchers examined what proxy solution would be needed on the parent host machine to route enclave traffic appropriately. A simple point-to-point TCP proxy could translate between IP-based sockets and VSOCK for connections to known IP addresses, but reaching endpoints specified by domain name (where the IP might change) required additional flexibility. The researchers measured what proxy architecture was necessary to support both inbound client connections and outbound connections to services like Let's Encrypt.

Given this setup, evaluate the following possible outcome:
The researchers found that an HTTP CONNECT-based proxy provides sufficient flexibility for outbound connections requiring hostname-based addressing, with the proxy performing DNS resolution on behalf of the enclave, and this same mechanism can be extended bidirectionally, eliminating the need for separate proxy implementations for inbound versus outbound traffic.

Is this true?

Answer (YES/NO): NO